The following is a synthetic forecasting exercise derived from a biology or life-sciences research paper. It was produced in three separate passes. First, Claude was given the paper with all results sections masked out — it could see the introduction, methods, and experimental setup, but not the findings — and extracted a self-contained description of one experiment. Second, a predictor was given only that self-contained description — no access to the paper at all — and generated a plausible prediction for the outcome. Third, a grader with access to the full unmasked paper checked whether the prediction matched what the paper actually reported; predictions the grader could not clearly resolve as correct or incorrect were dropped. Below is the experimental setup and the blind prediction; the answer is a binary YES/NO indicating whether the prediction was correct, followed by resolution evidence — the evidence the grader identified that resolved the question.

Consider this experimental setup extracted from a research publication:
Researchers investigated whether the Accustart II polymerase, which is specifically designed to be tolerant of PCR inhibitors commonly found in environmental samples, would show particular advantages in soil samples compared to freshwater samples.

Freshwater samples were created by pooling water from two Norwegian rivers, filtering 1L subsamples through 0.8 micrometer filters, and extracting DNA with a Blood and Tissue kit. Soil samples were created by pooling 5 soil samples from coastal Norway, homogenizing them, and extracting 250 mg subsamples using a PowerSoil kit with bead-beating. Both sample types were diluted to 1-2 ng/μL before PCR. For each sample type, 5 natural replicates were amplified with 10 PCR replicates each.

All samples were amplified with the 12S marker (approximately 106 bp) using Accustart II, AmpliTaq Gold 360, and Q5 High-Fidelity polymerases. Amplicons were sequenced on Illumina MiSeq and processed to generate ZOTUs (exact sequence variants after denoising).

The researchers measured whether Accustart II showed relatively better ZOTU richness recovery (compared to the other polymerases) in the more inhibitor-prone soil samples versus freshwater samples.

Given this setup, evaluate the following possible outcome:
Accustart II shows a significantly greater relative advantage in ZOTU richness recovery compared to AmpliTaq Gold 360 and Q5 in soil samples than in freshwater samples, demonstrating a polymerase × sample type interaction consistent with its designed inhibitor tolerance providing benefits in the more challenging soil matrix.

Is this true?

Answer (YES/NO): NO